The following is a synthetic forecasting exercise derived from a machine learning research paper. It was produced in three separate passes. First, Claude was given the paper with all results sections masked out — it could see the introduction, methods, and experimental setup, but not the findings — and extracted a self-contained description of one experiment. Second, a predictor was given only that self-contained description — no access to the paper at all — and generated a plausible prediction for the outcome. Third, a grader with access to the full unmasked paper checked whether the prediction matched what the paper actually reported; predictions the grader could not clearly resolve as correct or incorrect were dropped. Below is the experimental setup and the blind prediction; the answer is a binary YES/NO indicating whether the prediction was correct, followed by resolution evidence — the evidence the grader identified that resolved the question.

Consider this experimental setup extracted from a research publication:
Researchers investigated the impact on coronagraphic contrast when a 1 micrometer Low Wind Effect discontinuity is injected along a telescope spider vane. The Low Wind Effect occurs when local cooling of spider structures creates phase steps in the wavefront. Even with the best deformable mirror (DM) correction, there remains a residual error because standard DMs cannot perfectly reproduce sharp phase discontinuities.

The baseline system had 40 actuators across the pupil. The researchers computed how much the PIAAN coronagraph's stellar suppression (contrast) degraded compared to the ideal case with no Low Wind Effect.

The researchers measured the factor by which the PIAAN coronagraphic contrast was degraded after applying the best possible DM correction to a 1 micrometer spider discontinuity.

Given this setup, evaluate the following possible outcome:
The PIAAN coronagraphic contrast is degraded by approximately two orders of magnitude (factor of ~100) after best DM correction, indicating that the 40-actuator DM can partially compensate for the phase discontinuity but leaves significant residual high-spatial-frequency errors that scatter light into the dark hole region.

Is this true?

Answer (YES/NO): NO